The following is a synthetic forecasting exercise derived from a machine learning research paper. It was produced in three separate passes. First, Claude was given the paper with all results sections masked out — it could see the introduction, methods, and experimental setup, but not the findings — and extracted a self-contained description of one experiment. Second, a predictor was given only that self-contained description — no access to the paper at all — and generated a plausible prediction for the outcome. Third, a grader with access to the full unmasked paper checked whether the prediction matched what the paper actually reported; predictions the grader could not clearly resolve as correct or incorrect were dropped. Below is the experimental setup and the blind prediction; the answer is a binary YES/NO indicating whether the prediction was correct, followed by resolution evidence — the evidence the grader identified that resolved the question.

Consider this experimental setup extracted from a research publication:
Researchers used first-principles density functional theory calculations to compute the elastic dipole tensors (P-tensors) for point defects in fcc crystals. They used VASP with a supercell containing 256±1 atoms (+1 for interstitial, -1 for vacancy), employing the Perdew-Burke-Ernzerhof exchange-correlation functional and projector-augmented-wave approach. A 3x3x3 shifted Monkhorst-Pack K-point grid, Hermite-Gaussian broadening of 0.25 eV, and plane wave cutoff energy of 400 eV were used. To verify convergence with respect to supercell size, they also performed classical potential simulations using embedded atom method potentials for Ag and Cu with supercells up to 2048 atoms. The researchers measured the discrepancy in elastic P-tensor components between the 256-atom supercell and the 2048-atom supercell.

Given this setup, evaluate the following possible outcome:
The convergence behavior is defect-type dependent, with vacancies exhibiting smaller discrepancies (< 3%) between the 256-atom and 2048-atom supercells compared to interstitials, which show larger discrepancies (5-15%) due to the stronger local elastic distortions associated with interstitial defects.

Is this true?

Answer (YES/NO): NO